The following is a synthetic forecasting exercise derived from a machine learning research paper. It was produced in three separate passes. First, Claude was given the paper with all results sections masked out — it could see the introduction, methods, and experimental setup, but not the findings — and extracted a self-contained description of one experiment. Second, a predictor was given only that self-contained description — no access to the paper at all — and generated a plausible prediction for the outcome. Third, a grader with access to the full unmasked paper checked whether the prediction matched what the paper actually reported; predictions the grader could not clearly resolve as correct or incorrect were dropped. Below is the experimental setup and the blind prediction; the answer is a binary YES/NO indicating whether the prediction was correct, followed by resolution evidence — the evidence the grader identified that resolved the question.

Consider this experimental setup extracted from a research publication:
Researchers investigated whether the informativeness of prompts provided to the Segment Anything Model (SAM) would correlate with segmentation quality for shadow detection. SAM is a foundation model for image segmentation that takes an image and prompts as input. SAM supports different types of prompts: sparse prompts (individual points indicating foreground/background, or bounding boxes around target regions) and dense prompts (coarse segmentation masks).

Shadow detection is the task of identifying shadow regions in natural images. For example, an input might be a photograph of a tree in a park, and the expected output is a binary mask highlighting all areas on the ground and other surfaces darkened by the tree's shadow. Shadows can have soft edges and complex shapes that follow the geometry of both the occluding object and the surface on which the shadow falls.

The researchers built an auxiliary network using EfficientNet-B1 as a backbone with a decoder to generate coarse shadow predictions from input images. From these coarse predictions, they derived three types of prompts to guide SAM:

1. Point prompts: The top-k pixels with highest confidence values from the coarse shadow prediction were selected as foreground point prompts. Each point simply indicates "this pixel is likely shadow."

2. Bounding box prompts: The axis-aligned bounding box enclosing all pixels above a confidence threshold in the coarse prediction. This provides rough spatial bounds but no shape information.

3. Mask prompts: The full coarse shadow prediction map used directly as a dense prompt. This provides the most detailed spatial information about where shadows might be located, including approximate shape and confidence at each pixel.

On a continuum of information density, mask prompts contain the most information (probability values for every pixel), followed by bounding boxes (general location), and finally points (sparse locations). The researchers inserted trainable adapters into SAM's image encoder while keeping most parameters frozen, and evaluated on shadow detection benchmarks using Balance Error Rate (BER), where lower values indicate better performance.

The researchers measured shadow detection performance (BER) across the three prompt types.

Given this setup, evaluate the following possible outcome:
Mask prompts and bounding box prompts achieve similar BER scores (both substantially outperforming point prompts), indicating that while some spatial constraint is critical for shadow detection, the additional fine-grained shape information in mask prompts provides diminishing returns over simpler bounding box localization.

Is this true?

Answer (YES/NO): NO